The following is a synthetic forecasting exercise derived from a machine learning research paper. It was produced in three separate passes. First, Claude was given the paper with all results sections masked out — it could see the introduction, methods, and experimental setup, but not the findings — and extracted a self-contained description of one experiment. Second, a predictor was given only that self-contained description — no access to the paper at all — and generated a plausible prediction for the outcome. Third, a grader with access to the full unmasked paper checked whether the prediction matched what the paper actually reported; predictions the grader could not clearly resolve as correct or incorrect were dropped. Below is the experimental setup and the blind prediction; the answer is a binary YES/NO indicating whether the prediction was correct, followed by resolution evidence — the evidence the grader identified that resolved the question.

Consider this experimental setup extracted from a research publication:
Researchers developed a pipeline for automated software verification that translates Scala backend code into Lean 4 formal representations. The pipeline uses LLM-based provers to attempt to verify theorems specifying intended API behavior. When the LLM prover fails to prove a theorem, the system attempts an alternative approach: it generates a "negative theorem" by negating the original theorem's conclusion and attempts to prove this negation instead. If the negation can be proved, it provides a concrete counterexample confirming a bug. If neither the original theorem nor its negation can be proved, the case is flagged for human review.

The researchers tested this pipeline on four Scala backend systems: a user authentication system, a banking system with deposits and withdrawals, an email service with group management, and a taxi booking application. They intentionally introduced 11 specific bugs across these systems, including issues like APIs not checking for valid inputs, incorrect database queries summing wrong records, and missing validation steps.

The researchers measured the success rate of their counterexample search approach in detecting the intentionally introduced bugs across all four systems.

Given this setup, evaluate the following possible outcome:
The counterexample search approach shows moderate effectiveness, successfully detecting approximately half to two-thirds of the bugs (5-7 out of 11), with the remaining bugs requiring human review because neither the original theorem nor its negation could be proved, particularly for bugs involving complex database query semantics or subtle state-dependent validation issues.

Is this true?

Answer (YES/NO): NO